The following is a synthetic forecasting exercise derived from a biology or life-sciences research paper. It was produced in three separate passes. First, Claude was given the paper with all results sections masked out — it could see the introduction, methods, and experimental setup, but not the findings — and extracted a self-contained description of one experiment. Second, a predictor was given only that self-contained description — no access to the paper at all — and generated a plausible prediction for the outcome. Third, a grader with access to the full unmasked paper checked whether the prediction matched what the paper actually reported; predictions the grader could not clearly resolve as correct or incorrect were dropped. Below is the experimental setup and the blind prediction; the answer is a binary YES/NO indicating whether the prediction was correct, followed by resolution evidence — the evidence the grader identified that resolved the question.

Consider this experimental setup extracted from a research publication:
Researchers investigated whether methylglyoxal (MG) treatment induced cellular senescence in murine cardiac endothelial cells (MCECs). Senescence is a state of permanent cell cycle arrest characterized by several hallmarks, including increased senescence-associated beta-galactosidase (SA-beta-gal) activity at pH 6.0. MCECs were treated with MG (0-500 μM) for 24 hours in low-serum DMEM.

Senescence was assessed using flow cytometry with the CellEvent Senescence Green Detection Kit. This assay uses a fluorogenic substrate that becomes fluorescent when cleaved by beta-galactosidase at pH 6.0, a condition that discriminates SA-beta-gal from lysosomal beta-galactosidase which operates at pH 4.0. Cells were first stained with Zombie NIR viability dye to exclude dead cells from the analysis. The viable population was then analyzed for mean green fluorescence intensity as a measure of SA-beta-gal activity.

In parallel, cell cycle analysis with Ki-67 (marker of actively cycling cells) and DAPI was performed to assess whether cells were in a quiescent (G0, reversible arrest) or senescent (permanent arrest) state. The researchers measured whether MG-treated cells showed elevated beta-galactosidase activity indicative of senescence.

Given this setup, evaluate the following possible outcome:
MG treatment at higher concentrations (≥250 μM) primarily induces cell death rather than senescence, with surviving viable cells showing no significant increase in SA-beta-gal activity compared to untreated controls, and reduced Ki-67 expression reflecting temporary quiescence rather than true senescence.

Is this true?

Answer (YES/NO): NO